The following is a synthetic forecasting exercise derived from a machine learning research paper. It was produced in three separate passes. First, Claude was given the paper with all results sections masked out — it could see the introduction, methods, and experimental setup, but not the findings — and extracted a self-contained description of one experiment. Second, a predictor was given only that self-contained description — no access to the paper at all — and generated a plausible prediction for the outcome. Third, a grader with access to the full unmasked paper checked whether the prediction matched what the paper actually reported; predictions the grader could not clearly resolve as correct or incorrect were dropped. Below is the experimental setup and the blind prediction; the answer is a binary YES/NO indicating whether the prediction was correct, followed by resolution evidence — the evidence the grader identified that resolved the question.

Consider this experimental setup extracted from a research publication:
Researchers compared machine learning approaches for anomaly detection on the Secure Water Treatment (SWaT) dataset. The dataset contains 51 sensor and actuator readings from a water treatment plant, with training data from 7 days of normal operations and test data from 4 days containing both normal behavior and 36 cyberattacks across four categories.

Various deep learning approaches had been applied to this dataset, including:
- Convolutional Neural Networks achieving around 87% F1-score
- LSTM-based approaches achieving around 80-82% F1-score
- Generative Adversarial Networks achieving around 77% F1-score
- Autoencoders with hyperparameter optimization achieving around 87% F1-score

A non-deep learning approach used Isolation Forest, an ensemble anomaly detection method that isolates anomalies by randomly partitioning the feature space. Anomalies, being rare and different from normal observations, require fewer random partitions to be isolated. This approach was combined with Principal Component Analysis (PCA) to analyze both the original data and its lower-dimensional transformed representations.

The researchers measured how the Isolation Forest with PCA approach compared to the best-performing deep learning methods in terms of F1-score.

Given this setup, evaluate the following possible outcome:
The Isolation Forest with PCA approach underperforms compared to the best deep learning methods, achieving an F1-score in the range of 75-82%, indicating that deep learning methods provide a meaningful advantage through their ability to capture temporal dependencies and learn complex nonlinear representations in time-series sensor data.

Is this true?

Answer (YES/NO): NO